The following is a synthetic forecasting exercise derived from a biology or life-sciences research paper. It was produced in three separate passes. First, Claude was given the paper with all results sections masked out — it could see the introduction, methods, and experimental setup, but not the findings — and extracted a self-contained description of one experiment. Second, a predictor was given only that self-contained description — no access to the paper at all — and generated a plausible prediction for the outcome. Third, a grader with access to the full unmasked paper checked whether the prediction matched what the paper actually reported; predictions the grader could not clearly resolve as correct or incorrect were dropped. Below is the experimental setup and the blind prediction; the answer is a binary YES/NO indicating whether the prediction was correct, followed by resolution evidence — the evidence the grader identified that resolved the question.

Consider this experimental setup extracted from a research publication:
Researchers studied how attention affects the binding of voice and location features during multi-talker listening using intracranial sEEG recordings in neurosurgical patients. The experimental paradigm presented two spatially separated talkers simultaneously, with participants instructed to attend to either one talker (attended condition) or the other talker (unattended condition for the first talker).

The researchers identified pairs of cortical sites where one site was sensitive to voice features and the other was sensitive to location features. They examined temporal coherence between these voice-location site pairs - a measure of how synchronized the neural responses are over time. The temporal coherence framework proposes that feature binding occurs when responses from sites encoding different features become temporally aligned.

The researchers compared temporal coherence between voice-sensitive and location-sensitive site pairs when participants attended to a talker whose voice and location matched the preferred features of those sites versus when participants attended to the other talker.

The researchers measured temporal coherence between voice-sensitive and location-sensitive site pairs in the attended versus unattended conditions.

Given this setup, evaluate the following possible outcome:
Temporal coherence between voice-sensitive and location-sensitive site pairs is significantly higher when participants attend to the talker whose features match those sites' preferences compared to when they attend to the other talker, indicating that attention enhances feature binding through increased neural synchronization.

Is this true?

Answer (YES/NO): YES